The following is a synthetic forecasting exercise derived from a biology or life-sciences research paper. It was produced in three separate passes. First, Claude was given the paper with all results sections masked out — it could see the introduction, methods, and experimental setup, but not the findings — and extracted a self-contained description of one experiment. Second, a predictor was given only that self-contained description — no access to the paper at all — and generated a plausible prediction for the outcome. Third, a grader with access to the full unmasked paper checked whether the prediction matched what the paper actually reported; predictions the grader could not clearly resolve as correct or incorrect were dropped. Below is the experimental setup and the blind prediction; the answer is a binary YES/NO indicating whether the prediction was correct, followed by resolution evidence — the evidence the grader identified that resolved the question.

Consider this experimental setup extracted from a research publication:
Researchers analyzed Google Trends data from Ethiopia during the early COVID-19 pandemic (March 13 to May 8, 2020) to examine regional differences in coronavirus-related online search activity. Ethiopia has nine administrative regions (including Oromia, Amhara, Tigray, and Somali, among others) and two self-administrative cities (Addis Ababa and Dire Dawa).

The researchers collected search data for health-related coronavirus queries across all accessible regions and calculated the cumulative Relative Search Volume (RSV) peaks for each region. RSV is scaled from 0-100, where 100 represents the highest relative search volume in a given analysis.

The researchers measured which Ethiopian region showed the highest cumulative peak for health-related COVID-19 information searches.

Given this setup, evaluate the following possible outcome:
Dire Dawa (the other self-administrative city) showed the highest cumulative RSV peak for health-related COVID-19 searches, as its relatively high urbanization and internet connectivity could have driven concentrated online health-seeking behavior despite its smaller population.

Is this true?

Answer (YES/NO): NO